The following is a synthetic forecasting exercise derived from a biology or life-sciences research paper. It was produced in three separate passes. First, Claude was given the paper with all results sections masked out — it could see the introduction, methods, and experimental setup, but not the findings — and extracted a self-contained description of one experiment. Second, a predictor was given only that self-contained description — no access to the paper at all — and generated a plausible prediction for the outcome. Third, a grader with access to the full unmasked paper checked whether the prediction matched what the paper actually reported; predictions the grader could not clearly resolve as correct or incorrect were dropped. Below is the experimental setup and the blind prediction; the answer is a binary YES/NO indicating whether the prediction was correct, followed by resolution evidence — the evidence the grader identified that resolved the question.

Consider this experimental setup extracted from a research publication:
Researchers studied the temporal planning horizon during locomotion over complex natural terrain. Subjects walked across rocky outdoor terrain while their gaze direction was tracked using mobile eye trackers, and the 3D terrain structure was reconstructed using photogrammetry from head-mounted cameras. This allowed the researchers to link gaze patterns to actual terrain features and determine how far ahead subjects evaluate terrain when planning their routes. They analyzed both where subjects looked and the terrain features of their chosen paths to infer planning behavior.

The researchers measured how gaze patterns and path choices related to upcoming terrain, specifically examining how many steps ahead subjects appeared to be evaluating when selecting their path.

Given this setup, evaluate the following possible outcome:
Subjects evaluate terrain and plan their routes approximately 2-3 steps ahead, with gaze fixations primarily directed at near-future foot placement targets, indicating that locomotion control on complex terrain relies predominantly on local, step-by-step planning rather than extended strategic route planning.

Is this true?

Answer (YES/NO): NO